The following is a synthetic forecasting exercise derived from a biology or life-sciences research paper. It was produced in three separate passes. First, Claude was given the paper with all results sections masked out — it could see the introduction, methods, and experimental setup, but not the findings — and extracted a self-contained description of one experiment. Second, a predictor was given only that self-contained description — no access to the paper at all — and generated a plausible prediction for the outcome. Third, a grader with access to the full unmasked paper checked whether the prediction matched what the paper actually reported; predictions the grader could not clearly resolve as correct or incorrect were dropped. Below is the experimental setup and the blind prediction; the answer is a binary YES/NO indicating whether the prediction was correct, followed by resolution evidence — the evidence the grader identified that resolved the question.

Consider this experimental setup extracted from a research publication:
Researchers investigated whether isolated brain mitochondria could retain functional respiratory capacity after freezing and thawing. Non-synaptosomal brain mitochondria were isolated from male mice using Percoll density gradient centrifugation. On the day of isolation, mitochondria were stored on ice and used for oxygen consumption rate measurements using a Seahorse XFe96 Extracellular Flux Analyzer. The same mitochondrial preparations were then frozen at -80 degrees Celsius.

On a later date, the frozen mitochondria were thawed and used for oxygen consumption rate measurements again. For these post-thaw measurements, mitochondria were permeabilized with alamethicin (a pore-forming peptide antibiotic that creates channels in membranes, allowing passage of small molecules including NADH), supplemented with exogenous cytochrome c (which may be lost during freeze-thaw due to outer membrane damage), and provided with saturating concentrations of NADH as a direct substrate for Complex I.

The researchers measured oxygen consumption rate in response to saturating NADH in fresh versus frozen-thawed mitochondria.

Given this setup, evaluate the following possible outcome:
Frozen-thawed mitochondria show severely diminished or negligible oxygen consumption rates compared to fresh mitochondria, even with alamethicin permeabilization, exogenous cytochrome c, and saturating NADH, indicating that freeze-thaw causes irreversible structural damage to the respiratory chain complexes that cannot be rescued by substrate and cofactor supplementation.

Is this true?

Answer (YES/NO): NO